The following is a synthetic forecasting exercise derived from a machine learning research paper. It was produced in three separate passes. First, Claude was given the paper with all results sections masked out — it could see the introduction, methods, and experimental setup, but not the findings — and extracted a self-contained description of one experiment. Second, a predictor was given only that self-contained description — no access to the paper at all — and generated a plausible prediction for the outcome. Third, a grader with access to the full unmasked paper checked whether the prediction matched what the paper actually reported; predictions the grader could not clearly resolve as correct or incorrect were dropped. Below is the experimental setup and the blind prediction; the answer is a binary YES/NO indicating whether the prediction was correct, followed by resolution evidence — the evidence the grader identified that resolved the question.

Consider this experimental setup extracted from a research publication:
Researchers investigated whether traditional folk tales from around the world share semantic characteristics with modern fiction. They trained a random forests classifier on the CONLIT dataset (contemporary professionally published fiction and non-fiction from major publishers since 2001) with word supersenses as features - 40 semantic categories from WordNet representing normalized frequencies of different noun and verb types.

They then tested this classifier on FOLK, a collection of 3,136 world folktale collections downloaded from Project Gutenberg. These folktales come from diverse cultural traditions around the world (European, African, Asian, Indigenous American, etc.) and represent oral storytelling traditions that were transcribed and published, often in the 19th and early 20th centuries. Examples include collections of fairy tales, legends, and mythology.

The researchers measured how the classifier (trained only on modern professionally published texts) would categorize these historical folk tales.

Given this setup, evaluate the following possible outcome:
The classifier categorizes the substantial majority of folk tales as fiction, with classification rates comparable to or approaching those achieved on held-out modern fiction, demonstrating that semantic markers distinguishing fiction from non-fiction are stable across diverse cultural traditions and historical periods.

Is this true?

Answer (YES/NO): YES